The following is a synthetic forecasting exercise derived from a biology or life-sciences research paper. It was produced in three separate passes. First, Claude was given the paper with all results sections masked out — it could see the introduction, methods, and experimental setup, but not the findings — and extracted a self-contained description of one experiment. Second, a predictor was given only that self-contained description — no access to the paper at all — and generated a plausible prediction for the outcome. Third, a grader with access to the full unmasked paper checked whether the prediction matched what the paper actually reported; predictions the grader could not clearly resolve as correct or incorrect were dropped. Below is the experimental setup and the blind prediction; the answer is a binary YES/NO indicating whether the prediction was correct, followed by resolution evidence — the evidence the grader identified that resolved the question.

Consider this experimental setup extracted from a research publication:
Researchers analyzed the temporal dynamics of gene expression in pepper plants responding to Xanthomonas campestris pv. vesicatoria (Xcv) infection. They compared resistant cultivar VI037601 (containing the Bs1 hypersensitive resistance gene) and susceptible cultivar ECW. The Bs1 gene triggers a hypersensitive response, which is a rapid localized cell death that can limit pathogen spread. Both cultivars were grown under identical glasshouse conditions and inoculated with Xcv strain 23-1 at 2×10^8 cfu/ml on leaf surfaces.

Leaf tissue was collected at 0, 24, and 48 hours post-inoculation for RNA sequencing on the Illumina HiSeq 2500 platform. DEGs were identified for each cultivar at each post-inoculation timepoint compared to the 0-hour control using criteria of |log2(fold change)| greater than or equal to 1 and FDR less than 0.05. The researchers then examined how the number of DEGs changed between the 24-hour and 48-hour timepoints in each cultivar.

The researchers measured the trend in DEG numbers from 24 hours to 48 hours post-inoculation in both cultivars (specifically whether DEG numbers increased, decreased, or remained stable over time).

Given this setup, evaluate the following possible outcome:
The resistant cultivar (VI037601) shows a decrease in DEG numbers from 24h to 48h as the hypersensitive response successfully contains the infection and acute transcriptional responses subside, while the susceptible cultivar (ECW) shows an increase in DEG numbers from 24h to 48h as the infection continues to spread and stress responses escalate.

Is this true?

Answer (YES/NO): NO